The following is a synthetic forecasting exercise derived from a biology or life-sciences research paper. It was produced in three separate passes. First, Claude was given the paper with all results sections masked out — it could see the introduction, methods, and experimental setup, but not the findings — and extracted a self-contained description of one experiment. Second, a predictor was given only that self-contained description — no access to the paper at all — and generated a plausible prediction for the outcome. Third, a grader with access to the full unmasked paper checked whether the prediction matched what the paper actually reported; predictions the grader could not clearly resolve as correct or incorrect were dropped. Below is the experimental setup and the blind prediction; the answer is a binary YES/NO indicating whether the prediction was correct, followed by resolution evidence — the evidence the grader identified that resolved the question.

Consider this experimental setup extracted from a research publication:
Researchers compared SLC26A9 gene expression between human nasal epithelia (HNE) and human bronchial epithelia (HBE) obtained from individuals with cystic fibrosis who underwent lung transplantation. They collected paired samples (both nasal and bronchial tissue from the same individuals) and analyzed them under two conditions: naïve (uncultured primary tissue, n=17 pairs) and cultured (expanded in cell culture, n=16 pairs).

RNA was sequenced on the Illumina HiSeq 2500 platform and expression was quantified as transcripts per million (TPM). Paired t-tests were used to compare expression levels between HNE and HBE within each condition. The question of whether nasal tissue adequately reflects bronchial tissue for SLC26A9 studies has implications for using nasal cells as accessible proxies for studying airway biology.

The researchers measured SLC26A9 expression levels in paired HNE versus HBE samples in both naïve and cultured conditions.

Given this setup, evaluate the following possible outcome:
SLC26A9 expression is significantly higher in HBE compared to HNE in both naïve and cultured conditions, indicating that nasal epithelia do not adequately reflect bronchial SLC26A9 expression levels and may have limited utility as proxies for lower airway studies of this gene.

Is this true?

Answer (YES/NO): YES